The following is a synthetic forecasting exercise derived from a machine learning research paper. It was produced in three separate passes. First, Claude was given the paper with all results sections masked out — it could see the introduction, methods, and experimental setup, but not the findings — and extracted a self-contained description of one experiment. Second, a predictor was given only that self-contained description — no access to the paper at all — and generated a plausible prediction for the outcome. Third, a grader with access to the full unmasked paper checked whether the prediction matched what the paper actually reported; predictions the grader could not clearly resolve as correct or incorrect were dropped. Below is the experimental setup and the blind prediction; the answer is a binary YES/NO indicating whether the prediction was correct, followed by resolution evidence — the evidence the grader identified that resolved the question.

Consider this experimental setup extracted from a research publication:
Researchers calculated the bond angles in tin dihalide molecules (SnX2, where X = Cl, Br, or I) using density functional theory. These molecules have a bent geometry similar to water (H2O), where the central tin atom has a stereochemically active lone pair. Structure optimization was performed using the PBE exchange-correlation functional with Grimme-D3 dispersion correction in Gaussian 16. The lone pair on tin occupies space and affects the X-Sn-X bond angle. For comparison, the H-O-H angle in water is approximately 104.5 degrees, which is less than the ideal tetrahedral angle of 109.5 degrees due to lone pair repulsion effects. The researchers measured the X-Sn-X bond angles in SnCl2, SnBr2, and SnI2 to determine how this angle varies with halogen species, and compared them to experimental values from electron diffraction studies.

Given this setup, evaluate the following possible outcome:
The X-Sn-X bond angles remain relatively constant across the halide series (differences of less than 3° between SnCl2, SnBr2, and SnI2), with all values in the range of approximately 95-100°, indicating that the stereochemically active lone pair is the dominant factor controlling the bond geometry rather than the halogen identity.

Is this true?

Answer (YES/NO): NO